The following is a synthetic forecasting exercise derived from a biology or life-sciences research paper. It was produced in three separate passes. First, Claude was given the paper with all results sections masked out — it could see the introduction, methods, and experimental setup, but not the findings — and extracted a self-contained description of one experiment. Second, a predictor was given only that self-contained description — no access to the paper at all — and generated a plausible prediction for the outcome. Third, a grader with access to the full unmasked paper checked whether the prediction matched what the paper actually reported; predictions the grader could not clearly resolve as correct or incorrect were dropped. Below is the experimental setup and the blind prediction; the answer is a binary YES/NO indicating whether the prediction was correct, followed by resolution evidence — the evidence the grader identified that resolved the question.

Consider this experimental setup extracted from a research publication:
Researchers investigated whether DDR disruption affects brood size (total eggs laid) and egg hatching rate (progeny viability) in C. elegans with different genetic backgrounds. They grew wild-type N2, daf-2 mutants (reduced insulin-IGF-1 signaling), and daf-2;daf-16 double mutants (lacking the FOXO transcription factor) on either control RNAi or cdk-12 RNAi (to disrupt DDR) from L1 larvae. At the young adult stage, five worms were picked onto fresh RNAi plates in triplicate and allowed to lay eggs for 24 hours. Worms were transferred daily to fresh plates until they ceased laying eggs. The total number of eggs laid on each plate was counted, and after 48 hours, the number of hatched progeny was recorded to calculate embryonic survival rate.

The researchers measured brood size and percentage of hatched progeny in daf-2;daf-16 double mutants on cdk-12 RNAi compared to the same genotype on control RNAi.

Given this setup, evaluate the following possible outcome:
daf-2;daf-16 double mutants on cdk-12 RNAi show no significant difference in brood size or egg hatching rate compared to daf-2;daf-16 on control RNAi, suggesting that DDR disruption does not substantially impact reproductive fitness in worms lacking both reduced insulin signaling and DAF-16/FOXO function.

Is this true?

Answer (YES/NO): NO